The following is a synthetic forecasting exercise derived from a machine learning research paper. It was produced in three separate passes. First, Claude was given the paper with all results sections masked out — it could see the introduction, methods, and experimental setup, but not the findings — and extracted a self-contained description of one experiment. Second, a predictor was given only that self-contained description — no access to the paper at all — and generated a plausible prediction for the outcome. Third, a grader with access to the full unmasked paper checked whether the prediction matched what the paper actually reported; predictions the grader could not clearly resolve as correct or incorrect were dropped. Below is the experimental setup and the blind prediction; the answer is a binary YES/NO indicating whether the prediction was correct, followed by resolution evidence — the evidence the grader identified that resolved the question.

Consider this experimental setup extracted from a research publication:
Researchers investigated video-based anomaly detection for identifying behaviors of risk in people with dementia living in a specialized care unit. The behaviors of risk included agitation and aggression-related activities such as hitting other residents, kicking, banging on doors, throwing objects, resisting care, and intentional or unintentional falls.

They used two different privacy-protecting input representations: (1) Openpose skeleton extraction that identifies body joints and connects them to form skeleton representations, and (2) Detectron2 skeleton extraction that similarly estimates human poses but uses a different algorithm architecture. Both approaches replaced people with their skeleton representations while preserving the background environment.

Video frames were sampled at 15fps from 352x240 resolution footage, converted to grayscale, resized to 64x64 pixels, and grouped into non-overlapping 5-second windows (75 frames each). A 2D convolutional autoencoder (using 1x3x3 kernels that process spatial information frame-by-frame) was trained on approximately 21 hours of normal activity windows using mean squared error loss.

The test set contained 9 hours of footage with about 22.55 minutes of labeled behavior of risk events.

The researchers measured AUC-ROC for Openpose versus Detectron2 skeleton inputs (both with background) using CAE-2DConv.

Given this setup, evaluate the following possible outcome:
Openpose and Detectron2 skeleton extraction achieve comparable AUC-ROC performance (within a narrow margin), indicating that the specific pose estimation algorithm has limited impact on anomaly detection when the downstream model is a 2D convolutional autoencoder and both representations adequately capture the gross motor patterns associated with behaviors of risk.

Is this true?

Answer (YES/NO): YES